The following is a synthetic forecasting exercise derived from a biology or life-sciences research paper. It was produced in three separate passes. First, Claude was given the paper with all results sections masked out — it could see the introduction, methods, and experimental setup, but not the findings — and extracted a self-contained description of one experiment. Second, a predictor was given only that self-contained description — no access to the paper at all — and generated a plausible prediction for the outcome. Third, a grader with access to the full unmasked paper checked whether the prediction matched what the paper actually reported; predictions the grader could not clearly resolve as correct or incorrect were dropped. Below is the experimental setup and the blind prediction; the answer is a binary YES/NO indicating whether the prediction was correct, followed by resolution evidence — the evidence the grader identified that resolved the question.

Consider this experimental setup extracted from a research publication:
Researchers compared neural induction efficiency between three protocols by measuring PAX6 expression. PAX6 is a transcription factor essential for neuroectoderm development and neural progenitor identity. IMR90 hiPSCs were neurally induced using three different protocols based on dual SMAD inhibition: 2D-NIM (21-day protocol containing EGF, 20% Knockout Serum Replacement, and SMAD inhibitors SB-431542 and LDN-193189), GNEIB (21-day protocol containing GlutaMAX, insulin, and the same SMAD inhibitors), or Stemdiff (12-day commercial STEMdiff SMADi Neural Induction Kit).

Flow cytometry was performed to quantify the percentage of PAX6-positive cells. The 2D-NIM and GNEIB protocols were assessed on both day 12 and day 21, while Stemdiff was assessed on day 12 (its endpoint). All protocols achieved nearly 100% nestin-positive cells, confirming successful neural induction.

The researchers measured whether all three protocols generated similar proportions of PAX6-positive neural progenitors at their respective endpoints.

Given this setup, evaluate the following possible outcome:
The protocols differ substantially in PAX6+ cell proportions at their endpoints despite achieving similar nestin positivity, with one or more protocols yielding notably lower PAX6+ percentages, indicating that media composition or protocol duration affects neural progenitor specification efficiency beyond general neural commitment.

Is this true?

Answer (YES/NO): YES